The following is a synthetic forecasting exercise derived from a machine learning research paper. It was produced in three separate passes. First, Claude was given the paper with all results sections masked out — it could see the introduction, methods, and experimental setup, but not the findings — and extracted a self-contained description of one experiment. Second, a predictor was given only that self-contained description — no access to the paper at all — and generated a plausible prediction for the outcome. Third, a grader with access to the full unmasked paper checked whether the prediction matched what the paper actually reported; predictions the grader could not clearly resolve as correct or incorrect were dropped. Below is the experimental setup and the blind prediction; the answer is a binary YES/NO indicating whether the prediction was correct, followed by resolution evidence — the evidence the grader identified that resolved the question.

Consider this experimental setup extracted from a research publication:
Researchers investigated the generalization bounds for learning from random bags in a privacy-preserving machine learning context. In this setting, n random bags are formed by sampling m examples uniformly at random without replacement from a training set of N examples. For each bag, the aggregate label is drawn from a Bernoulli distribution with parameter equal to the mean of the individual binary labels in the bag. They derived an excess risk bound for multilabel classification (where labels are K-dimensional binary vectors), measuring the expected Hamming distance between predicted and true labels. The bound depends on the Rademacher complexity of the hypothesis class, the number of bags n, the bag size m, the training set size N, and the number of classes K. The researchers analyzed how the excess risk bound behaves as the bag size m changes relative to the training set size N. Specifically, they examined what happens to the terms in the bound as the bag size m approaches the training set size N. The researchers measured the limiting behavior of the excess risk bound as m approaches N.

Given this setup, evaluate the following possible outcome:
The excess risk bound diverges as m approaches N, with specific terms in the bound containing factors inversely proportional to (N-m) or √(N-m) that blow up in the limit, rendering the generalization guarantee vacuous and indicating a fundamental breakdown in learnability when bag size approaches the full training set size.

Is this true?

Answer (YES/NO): YES